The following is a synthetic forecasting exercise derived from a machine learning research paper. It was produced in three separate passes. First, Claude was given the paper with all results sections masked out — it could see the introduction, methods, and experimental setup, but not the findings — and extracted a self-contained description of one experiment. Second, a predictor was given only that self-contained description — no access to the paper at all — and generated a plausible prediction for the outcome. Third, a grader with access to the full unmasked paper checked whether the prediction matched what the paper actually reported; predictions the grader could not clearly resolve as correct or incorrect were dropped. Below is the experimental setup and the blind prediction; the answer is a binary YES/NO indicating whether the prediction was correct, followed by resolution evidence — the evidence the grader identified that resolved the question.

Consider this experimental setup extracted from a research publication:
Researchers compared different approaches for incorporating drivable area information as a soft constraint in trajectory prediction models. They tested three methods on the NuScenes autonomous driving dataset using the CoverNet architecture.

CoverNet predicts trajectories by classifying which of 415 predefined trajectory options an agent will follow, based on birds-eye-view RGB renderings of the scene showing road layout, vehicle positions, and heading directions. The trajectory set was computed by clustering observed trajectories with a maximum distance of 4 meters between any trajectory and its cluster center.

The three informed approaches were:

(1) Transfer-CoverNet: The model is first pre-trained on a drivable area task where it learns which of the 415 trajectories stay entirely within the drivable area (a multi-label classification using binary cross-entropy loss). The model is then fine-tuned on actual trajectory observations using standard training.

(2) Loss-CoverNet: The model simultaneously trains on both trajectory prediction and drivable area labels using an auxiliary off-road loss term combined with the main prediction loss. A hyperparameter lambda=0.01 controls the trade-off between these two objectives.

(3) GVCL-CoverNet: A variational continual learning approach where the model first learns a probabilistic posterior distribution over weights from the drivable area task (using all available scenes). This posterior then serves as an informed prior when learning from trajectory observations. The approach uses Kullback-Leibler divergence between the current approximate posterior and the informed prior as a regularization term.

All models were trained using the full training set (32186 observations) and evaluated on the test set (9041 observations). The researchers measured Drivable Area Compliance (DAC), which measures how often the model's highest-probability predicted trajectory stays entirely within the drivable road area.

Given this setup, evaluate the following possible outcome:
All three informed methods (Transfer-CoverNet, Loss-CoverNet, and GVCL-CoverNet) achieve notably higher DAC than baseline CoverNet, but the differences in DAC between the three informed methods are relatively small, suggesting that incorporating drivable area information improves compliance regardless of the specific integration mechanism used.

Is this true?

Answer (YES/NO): YES